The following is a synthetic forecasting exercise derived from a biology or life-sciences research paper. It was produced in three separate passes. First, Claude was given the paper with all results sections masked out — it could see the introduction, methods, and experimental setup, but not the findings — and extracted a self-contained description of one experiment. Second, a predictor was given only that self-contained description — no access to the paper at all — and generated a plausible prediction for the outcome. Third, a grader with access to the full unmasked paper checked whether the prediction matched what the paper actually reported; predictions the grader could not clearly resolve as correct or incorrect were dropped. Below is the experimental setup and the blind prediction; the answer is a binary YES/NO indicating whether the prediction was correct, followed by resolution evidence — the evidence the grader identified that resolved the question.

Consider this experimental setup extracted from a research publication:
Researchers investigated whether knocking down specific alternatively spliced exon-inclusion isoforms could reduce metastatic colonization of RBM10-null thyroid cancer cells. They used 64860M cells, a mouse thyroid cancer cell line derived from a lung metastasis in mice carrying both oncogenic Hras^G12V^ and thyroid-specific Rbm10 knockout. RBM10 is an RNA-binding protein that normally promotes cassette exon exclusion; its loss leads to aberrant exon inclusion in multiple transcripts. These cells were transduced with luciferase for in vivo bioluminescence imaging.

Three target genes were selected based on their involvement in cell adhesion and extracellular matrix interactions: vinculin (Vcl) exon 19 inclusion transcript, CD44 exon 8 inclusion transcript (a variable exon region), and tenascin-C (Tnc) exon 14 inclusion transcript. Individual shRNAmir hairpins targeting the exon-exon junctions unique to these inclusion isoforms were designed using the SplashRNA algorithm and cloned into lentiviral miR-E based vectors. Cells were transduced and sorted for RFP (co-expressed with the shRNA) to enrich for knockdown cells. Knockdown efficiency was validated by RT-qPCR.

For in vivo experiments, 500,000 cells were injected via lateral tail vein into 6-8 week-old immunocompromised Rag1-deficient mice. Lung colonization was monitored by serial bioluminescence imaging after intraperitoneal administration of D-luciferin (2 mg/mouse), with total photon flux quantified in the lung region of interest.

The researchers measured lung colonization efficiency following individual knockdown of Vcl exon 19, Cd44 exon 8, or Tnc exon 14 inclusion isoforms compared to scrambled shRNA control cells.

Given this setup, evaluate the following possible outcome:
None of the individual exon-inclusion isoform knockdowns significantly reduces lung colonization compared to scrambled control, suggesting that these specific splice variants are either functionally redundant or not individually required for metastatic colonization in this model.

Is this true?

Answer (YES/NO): YES